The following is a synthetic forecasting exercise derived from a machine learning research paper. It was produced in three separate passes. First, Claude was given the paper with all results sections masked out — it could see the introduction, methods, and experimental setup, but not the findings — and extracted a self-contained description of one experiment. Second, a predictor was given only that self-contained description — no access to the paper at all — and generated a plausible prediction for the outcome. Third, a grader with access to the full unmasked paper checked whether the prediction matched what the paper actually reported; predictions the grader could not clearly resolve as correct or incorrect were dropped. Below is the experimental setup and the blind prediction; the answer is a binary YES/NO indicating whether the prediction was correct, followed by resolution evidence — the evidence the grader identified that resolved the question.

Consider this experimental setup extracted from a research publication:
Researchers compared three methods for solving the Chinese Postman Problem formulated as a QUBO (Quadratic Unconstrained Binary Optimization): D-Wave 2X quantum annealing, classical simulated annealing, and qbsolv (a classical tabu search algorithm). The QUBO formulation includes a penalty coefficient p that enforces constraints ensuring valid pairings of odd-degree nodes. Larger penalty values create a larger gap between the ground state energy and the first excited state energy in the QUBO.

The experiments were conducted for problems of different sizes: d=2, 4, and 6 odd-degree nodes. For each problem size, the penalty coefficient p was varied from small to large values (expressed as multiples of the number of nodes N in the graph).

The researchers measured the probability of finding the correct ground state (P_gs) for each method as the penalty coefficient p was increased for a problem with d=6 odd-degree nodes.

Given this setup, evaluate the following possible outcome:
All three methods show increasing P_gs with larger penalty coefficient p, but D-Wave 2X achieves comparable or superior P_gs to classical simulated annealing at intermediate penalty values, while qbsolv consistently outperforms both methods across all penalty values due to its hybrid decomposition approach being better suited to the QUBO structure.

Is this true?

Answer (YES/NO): NO